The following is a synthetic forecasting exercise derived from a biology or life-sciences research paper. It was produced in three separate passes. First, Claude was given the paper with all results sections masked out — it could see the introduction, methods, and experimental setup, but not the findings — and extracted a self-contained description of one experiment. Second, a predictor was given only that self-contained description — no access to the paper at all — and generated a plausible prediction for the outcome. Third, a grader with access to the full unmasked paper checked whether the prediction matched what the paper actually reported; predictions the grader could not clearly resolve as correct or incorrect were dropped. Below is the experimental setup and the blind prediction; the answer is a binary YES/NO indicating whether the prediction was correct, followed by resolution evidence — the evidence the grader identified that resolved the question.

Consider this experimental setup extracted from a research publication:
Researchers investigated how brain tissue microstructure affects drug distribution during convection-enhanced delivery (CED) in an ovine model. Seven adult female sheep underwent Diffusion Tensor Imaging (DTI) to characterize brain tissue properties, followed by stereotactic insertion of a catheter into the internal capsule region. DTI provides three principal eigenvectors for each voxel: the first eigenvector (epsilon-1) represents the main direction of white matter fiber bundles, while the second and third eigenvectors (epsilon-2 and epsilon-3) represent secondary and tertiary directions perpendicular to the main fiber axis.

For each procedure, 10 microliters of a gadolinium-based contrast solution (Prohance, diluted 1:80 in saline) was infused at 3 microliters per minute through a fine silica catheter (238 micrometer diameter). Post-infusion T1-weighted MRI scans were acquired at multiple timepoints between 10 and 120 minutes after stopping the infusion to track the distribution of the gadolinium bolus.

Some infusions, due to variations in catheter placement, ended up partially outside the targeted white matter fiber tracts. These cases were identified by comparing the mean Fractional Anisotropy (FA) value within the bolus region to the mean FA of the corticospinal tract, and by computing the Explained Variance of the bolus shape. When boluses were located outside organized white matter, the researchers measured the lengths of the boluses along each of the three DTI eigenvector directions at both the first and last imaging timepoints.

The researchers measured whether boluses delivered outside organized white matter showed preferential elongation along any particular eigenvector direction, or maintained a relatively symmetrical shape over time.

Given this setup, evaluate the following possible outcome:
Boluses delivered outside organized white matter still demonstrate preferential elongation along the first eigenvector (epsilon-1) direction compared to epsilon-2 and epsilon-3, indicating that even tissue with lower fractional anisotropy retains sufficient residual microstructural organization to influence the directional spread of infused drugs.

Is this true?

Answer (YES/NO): NO